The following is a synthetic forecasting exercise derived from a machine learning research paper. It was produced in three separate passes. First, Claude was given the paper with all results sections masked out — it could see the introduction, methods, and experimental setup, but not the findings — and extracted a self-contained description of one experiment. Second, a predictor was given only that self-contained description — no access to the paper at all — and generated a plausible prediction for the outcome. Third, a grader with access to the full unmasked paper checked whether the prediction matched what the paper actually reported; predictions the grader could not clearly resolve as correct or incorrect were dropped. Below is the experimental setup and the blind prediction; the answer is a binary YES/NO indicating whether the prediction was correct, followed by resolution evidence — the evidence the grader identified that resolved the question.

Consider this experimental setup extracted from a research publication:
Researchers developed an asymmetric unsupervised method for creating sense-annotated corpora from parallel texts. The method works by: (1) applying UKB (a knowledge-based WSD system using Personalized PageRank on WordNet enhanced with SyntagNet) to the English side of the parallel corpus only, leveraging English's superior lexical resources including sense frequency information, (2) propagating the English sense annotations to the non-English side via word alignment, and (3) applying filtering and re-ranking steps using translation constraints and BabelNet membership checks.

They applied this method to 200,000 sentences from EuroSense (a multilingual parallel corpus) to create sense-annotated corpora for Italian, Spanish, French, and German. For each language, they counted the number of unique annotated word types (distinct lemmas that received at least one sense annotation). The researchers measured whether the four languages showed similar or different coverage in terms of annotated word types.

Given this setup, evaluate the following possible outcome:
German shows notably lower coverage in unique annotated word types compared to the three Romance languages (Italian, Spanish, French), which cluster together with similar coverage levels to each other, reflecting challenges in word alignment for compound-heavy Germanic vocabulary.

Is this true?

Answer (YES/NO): YES